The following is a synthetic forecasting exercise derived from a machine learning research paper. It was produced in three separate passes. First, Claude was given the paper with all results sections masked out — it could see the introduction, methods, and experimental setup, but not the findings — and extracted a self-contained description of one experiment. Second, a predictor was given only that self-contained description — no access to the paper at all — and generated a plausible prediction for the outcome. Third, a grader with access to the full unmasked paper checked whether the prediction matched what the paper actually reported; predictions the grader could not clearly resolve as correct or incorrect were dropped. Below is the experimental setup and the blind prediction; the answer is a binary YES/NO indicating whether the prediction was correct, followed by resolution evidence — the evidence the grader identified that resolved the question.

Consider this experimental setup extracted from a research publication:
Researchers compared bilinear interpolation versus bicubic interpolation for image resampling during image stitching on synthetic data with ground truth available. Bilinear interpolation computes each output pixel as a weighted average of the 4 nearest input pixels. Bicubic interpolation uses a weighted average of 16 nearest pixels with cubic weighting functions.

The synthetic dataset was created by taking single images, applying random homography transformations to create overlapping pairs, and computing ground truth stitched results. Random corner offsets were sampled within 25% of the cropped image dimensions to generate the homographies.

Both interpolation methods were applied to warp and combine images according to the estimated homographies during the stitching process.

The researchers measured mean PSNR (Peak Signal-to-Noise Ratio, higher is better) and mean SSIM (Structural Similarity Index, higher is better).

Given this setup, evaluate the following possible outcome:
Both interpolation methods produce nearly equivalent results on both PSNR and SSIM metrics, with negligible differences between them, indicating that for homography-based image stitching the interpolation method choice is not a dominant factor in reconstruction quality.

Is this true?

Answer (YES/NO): NO